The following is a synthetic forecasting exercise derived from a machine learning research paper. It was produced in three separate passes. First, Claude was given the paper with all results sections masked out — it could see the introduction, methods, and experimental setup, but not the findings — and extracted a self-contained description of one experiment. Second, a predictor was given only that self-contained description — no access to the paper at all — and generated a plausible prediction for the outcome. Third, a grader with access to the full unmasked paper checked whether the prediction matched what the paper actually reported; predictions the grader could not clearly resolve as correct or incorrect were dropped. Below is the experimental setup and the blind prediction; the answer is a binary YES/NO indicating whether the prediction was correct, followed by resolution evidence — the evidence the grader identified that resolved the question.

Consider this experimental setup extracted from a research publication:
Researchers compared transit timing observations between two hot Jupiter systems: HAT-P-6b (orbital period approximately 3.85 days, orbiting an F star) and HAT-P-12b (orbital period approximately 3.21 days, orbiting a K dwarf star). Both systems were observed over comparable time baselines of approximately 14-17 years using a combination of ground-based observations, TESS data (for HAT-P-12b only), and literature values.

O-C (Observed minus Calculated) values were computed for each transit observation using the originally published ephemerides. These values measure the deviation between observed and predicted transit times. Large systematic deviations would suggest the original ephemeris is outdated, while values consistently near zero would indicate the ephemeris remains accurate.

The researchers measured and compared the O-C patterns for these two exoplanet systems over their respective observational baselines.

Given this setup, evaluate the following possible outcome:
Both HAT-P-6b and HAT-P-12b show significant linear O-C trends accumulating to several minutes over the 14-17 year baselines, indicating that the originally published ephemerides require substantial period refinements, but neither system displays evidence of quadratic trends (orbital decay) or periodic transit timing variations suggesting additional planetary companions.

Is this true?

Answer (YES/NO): NO